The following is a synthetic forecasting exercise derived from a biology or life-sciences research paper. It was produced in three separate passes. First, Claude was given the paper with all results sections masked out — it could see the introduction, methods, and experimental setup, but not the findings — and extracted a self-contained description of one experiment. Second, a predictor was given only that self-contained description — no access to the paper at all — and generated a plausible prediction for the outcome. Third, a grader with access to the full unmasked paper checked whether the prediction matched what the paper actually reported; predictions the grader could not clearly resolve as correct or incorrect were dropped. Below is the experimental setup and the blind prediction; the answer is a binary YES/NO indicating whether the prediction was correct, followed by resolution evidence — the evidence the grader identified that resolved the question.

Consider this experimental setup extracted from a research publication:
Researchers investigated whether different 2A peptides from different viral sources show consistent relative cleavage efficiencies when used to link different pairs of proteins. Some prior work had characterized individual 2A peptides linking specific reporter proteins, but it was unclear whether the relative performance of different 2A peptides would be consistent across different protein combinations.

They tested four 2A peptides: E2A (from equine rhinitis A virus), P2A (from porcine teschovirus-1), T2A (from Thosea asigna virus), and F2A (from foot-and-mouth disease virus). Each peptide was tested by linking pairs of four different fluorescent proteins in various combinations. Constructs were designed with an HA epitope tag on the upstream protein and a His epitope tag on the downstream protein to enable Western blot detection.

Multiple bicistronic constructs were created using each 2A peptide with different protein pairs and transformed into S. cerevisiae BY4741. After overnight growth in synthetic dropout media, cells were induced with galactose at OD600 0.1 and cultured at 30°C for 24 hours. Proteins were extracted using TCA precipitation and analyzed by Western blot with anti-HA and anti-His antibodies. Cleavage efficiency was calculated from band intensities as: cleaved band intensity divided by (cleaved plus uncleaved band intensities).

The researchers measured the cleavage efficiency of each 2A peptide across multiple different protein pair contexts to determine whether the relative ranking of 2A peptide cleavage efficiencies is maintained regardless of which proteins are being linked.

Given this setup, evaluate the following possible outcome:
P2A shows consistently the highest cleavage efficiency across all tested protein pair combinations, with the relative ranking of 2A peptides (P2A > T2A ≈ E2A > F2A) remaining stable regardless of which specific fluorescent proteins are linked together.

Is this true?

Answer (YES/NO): NO